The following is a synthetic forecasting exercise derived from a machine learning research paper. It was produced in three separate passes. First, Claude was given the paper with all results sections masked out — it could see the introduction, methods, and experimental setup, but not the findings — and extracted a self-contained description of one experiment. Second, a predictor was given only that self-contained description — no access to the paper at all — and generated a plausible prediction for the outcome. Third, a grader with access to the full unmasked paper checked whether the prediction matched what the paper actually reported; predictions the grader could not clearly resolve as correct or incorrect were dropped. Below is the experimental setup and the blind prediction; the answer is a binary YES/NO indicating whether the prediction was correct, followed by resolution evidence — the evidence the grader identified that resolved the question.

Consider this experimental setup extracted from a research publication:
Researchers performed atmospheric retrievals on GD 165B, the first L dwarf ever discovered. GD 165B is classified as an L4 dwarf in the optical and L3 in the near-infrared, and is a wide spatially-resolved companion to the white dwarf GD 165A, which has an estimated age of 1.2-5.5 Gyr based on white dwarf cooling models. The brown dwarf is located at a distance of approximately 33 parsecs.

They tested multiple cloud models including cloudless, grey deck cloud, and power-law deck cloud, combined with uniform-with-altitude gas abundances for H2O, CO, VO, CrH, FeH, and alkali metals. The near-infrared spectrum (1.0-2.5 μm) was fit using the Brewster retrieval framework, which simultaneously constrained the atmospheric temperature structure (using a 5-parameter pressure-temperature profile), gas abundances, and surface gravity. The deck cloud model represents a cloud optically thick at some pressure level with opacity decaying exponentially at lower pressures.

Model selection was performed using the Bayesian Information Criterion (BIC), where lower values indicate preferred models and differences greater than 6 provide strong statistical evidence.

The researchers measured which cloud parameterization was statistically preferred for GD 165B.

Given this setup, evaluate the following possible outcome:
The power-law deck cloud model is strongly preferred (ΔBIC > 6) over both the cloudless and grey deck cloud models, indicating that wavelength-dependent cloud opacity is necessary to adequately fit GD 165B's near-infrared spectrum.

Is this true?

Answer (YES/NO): NO